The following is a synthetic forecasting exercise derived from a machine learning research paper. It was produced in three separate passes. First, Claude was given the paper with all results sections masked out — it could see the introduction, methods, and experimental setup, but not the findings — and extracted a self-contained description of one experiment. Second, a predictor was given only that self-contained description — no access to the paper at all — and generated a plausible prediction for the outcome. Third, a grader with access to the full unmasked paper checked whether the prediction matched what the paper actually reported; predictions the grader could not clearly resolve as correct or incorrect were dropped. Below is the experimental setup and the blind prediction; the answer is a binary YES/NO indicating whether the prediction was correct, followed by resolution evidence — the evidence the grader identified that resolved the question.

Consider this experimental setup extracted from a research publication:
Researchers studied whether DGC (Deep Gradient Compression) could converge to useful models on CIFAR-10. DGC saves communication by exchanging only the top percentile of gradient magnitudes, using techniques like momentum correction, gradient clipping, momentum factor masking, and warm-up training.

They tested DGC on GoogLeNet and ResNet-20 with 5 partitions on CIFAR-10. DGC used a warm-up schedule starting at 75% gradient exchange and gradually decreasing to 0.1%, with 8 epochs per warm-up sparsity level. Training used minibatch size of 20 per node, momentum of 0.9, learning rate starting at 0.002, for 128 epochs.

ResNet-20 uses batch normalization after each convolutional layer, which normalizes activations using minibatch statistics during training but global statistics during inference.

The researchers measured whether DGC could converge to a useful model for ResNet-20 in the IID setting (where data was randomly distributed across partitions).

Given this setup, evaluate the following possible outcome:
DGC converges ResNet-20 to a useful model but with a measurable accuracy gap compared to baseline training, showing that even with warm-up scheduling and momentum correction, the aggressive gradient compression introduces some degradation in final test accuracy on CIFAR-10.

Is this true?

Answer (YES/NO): NO